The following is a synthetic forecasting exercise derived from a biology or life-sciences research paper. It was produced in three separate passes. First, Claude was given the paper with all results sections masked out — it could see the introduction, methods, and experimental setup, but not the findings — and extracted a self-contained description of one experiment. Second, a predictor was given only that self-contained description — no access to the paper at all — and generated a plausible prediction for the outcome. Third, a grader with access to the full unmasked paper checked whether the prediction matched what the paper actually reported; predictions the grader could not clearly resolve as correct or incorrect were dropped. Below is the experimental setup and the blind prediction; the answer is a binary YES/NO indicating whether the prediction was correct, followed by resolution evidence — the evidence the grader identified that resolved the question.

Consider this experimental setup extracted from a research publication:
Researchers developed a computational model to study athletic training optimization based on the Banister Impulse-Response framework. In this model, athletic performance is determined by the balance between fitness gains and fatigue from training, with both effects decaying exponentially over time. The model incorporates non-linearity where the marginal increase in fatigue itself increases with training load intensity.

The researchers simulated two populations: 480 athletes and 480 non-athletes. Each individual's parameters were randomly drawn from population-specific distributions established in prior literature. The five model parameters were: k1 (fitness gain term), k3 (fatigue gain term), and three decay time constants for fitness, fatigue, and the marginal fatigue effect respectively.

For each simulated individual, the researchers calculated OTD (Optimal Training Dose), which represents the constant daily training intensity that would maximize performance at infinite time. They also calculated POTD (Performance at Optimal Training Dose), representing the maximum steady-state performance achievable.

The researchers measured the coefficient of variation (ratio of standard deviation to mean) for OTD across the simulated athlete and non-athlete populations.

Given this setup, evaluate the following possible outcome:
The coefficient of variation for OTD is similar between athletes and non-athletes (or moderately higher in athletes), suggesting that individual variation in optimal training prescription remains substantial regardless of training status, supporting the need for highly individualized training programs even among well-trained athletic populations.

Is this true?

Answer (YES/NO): NO